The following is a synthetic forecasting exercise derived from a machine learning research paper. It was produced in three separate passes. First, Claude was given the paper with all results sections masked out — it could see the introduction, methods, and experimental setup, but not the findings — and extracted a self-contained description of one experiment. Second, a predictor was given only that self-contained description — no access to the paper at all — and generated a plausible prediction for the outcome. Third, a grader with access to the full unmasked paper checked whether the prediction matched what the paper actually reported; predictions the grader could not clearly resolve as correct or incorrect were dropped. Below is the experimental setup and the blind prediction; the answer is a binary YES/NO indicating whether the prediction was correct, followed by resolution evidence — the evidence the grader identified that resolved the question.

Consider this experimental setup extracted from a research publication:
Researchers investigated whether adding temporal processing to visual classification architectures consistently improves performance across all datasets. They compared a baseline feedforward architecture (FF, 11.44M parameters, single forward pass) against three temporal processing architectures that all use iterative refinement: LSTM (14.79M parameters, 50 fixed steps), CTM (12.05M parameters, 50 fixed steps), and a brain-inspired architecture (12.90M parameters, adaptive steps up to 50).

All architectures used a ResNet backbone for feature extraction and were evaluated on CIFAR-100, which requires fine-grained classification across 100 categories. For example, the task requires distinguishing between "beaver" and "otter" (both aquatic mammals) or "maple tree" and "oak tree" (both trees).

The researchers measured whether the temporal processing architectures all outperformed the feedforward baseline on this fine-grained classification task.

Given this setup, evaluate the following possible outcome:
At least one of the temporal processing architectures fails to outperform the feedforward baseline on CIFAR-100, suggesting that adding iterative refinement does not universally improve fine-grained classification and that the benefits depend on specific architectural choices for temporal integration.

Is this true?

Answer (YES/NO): YES